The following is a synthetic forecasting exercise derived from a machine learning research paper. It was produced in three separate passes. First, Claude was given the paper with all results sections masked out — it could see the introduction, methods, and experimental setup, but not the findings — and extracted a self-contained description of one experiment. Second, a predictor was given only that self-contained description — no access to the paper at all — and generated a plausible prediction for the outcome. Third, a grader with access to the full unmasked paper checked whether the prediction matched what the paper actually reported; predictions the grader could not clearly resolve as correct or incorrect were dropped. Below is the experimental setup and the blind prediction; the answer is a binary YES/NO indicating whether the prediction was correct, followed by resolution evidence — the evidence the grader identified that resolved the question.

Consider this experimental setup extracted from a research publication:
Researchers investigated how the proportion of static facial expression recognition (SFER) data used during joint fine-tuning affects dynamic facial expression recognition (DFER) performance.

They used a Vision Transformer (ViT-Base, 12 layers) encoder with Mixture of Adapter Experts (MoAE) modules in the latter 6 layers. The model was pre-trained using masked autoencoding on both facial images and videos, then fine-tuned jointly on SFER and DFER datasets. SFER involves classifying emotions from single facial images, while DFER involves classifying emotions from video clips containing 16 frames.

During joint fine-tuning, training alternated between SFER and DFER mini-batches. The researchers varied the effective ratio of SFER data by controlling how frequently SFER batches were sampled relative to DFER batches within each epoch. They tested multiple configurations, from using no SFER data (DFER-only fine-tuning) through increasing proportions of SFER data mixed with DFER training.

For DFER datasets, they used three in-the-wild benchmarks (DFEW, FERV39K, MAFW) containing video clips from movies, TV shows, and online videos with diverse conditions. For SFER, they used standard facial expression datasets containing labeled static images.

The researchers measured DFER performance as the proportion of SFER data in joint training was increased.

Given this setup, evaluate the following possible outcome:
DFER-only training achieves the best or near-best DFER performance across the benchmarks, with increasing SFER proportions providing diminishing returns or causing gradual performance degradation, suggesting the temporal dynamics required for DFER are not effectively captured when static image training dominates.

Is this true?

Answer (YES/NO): NO